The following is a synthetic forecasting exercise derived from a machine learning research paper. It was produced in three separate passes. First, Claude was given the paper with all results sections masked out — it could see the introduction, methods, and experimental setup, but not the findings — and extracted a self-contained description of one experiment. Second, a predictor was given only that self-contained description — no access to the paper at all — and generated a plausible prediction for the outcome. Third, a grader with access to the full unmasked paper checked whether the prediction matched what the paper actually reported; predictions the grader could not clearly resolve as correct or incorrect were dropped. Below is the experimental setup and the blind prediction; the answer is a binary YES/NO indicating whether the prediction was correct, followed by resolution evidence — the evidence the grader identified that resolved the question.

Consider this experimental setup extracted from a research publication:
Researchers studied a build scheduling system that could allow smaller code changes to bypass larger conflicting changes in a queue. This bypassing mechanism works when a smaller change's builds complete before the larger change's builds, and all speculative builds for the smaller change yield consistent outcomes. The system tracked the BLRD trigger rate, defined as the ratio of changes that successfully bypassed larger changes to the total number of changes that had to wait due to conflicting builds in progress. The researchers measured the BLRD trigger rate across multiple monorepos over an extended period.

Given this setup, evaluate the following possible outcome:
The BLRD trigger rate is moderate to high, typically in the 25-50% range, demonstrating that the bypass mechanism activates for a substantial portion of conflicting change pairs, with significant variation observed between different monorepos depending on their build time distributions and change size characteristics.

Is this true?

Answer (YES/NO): NO